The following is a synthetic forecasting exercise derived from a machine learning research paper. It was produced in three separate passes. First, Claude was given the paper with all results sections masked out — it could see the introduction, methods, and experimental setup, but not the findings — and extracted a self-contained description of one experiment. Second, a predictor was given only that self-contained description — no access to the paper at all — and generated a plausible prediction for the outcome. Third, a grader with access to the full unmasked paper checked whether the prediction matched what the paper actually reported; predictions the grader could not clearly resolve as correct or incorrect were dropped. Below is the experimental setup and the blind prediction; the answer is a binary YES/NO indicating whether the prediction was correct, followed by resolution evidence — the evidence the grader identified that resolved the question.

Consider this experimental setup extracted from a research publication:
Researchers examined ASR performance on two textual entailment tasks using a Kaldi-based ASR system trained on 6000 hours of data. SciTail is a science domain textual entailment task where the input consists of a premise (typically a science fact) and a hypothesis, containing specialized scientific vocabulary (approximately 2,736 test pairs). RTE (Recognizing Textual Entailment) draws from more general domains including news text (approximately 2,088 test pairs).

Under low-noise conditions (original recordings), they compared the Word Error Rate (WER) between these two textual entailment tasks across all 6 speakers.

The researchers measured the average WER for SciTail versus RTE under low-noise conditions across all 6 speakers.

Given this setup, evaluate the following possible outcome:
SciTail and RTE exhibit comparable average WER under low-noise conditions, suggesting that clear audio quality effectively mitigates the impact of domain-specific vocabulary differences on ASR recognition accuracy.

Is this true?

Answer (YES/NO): NO